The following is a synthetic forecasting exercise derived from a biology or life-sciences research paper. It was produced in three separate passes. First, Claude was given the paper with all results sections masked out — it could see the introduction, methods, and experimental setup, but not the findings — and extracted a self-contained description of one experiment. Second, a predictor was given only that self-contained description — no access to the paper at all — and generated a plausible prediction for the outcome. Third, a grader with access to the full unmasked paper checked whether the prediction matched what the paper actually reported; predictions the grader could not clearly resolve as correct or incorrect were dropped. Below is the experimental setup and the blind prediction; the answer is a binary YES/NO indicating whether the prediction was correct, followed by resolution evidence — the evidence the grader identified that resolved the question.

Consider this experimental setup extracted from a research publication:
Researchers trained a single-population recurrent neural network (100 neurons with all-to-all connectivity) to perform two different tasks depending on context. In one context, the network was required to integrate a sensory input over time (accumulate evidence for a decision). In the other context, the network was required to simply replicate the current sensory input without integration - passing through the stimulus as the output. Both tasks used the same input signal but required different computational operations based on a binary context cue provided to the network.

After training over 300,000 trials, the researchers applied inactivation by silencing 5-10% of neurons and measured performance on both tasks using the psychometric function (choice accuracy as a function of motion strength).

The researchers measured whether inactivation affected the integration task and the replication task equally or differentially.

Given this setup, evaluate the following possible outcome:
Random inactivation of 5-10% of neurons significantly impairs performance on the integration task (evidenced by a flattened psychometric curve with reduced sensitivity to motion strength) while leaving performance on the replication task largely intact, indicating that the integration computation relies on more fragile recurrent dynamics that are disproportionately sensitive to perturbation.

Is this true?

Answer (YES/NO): YES